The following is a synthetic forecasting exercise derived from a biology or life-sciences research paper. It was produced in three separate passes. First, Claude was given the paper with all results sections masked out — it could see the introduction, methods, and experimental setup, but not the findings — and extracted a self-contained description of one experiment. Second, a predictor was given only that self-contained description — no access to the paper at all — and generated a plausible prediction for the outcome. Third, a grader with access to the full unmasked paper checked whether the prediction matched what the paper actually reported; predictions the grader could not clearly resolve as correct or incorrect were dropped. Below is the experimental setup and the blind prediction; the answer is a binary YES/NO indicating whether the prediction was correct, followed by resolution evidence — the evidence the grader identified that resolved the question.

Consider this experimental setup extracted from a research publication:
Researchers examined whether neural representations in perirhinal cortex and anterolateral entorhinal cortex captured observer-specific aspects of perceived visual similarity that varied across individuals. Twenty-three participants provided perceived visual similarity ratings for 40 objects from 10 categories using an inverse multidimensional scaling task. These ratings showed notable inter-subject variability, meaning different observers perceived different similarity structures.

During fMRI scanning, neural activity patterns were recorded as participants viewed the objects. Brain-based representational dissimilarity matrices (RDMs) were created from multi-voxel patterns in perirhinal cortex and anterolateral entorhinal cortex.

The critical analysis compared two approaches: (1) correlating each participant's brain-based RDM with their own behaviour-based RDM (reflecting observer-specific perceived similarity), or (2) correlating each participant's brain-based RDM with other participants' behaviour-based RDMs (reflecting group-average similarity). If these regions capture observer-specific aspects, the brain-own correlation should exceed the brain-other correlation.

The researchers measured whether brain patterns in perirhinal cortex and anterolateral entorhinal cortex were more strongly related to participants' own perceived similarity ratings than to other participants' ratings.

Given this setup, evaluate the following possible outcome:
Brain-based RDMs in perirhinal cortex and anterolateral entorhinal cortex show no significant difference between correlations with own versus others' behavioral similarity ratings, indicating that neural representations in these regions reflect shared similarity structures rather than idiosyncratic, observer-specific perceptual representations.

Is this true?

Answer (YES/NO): NO